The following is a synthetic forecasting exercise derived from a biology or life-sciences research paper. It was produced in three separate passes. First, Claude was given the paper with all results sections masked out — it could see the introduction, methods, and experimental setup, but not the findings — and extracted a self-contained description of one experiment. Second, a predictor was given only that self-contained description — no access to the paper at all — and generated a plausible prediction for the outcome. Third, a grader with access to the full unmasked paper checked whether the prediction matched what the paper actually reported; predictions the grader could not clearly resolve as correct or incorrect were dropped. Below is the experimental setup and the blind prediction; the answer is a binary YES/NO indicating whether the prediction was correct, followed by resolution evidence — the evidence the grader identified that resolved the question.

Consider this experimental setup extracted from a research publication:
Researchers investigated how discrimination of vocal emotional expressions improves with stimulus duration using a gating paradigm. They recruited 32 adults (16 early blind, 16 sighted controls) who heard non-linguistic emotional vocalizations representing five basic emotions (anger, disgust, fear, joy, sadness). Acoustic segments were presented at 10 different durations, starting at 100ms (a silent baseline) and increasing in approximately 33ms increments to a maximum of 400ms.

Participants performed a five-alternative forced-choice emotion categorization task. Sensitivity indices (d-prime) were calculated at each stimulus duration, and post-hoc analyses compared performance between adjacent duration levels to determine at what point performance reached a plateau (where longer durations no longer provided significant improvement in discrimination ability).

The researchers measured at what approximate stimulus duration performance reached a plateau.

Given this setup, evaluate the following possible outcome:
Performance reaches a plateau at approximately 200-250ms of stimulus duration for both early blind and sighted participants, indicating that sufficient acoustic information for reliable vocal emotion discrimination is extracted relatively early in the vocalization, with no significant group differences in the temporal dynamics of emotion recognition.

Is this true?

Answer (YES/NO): NO